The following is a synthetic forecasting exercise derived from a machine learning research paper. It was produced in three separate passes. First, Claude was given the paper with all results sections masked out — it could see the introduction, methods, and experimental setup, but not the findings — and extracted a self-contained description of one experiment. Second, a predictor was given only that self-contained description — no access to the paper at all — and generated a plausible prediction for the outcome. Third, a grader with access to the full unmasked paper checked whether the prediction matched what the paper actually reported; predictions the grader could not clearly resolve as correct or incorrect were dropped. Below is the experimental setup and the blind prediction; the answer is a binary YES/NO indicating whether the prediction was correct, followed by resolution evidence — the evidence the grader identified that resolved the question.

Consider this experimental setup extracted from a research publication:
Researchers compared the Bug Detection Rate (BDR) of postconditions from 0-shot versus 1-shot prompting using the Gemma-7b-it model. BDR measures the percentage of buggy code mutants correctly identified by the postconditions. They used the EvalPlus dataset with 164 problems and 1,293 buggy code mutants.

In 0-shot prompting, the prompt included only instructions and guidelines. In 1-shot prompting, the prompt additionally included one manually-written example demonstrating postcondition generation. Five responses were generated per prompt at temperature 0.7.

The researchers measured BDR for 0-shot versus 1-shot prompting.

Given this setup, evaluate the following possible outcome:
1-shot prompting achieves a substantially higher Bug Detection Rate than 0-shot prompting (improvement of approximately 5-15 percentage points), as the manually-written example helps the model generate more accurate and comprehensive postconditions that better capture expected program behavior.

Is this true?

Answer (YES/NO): NO